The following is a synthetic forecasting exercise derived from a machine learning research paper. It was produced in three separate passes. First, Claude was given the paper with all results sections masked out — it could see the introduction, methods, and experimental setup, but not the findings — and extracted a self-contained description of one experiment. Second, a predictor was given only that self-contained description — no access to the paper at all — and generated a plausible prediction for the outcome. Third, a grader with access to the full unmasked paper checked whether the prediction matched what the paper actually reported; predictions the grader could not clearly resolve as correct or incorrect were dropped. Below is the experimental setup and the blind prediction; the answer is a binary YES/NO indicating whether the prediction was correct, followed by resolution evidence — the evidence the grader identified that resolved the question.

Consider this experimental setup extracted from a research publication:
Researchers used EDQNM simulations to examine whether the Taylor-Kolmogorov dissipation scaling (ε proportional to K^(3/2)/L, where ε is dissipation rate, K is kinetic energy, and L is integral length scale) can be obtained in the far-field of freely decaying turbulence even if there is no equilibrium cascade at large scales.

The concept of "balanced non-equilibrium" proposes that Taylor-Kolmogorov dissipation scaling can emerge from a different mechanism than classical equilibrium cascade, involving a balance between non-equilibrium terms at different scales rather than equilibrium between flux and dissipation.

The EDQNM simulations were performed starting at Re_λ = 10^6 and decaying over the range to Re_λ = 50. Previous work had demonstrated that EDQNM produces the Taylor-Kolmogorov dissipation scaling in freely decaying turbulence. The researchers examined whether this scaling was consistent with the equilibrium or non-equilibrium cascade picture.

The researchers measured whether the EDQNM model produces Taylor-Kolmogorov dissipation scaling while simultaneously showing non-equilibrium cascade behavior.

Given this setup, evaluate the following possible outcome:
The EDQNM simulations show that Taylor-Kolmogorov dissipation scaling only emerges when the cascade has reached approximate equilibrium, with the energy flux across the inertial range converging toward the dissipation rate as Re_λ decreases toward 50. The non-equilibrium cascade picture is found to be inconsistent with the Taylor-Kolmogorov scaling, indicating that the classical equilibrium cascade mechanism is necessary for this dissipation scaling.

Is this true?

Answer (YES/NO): NO